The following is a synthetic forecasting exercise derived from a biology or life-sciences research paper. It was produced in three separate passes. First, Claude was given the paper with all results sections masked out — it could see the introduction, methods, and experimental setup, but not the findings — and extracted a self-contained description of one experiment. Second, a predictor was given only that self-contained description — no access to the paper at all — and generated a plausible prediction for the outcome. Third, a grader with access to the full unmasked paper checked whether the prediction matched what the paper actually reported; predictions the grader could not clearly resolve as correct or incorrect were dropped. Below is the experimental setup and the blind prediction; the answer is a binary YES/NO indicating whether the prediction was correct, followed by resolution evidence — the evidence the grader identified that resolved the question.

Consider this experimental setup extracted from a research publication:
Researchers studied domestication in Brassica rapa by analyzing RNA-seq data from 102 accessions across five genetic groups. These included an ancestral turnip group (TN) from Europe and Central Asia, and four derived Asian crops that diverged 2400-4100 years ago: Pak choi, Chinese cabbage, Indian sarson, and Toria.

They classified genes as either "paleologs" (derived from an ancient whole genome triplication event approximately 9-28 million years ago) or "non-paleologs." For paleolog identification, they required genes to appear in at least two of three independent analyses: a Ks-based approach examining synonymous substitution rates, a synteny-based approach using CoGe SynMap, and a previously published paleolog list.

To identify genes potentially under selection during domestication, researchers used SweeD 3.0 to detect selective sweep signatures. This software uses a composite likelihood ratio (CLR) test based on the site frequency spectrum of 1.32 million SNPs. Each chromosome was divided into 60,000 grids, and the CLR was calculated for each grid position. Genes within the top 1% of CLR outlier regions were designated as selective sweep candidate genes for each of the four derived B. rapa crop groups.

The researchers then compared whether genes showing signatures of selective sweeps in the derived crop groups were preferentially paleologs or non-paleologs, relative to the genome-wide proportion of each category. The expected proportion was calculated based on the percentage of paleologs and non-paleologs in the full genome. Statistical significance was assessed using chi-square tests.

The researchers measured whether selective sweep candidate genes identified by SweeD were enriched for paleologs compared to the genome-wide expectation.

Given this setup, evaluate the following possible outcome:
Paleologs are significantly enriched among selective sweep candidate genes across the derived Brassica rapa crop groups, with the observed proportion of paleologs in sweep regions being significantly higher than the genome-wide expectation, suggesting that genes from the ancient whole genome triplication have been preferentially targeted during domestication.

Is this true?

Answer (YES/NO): YES